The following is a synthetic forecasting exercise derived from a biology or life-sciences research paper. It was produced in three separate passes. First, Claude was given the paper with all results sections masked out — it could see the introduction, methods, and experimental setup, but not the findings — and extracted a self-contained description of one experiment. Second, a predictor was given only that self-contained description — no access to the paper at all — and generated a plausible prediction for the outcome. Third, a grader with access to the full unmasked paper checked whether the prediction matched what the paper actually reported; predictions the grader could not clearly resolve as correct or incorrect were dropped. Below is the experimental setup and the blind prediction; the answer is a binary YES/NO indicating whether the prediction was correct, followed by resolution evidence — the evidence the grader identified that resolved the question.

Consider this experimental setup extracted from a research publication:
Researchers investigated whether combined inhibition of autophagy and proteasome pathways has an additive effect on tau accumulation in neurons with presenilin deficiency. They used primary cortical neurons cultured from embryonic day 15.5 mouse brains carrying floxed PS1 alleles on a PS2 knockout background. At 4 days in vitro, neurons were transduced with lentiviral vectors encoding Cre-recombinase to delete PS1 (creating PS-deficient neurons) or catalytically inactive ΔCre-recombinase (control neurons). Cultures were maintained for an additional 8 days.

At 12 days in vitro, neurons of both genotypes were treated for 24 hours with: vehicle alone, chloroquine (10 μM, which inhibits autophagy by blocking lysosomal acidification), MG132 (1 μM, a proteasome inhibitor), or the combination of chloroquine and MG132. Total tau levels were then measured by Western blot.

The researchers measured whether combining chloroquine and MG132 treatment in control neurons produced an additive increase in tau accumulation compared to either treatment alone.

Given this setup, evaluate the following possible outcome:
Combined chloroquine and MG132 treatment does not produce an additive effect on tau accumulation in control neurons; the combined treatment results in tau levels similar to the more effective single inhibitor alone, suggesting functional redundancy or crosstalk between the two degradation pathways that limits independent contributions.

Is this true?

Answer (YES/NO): NO